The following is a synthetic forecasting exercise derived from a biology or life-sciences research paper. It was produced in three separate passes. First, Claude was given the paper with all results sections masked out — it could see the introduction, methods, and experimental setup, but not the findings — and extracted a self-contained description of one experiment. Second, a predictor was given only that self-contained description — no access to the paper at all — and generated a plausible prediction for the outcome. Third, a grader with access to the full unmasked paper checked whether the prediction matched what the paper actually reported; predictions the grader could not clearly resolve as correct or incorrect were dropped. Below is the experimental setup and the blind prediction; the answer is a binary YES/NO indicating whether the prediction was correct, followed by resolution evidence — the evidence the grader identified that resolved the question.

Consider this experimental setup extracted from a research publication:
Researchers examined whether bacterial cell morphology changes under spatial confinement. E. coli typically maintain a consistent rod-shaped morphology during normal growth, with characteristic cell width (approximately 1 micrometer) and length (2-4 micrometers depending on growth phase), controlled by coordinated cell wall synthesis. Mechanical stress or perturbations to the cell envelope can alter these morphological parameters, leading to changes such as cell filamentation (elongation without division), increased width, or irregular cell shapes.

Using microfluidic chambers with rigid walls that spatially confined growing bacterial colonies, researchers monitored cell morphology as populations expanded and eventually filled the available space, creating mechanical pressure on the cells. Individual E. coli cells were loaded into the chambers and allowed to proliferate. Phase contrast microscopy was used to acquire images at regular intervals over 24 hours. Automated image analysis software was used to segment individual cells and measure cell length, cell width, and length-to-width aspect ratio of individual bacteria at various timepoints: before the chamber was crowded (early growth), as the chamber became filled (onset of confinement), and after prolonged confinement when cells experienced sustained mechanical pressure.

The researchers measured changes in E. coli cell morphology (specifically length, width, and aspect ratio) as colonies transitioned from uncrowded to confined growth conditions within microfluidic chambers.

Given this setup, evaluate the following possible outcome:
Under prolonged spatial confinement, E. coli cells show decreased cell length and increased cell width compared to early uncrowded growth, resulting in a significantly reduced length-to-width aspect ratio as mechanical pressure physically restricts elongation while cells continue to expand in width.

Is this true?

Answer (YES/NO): NO